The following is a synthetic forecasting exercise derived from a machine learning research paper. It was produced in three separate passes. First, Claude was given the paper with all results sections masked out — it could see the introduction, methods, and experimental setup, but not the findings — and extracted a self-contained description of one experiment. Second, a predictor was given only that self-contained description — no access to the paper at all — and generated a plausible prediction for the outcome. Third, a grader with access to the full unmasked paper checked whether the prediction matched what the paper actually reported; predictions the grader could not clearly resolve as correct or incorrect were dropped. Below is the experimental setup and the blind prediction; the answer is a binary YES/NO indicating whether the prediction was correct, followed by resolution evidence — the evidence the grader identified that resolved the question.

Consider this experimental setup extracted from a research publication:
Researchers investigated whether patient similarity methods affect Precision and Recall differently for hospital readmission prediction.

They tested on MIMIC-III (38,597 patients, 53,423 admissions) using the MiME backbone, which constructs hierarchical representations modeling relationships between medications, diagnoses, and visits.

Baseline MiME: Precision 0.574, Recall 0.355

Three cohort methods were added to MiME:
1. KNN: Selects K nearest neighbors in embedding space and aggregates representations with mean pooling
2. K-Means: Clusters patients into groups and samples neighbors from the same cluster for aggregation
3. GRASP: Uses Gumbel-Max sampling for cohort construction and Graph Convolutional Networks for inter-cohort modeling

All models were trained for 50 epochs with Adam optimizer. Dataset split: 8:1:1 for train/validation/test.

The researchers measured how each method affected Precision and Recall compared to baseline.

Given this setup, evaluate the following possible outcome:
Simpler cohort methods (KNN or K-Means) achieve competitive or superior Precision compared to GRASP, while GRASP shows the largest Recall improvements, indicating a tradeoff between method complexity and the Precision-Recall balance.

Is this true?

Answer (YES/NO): NO